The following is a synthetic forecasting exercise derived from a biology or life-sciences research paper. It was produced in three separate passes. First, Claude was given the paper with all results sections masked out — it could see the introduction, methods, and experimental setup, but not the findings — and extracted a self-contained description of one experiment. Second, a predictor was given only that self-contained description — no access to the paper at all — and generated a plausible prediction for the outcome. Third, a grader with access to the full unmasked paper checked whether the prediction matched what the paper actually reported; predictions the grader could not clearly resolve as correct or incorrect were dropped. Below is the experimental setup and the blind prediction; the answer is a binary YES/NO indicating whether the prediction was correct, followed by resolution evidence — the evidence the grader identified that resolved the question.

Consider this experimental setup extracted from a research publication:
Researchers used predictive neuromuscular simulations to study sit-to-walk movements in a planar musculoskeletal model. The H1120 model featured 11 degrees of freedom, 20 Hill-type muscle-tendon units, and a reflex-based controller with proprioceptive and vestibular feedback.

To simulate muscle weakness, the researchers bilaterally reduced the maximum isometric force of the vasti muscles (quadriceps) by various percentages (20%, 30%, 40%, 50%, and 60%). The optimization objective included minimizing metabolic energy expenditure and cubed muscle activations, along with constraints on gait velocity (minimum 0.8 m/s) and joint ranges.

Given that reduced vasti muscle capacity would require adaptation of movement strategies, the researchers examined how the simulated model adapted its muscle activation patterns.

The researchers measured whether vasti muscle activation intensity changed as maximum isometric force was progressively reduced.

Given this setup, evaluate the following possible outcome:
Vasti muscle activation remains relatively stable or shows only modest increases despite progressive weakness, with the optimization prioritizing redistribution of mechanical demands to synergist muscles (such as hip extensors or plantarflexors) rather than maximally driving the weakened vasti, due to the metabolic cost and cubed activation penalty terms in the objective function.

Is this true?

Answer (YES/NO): NO